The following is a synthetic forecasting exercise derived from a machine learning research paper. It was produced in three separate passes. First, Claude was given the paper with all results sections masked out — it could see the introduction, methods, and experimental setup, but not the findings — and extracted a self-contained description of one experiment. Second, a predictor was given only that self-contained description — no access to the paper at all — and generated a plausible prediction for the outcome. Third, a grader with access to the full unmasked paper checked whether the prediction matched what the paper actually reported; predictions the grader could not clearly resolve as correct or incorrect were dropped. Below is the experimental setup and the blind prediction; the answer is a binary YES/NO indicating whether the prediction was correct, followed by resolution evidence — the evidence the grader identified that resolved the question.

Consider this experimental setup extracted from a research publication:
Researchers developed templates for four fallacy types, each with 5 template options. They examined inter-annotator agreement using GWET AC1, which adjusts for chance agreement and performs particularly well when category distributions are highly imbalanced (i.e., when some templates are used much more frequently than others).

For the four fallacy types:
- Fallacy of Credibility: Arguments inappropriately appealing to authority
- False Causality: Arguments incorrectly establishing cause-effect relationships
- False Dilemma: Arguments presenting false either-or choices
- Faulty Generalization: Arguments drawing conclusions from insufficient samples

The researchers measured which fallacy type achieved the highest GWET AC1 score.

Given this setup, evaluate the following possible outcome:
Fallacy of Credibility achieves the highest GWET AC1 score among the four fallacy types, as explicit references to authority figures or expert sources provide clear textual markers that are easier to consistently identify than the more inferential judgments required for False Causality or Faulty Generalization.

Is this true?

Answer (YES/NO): NO